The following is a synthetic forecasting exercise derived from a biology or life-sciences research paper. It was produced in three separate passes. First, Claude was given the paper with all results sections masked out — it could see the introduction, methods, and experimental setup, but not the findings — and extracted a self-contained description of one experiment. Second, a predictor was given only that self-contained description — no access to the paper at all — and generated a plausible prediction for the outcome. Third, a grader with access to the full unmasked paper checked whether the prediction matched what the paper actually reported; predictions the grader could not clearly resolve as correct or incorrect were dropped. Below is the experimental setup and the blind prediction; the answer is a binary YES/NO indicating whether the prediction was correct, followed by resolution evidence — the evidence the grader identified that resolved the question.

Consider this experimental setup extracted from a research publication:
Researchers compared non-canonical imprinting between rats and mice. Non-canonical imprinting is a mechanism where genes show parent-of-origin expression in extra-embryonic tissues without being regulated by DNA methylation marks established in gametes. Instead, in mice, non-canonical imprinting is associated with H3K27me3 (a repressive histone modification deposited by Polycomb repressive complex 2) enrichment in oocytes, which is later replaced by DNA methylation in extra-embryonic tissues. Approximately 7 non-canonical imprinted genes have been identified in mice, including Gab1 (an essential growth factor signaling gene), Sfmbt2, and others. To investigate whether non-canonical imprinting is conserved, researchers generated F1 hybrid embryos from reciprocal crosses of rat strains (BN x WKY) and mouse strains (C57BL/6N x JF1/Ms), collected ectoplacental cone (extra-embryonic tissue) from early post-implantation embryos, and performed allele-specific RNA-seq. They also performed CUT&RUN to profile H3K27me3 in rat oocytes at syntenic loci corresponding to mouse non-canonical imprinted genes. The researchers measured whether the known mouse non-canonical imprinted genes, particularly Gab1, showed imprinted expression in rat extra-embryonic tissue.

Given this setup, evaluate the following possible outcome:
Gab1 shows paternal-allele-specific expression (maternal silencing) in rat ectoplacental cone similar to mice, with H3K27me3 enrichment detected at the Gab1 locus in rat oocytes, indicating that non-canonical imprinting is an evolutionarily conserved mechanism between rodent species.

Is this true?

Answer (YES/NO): YES